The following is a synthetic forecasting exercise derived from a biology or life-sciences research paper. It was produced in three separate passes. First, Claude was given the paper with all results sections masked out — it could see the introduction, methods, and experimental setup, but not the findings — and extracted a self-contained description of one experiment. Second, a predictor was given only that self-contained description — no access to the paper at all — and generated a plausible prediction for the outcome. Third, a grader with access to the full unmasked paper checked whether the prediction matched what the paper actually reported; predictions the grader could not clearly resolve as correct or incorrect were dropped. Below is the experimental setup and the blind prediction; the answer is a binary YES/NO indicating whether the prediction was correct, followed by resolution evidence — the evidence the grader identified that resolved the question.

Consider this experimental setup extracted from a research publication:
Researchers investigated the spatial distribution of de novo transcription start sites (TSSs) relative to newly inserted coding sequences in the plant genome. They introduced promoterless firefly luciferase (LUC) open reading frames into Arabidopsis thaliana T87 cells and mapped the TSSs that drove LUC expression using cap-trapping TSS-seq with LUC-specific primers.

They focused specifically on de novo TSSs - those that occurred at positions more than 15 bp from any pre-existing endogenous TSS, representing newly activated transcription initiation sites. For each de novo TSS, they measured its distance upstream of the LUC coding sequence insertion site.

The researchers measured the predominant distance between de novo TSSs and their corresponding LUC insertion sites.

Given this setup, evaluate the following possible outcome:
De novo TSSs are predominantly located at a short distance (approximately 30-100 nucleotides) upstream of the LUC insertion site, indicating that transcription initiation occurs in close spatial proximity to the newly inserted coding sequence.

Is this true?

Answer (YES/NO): NO